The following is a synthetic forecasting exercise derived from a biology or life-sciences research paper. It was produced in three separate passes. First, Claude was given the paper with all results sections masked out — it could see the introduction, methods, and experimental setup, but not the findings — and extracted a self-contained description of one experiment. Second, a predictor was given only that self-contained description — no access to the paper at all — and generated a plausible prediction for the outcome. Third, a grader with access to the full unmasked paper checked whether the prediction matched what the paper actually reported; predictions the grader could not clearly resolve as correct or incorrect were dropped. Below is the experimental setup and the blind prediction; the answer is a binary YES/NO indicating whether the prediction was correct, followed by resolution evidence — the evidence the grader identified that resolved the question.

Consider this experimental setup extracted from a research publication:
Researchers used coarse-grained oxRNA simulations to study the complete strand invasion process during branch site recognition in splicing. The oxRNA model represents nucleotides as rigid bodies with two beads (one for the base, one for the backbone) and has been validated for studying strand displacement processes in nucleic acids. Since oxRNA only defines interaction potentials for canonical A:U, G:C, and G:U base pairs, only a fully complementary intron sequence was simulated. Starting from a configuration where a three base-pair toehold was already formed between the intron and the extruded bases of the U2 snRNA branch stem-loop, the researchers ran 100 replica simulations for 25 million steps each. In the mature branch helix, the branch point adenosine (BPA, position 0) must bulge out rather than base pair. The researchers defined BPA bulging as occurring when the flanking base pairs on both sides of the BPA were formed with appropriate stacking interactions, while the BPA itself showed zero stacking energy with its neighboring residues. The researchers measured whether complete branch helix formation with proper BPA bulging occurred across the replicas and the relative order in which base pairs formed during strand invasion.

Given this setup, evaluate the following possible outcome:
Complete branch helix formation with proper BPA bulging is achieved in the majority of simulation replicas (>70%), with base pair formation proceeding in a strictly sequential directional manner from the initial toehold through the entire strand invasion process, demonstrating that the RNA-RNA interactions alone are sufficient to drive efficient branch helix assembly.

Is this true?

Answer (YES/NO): NO